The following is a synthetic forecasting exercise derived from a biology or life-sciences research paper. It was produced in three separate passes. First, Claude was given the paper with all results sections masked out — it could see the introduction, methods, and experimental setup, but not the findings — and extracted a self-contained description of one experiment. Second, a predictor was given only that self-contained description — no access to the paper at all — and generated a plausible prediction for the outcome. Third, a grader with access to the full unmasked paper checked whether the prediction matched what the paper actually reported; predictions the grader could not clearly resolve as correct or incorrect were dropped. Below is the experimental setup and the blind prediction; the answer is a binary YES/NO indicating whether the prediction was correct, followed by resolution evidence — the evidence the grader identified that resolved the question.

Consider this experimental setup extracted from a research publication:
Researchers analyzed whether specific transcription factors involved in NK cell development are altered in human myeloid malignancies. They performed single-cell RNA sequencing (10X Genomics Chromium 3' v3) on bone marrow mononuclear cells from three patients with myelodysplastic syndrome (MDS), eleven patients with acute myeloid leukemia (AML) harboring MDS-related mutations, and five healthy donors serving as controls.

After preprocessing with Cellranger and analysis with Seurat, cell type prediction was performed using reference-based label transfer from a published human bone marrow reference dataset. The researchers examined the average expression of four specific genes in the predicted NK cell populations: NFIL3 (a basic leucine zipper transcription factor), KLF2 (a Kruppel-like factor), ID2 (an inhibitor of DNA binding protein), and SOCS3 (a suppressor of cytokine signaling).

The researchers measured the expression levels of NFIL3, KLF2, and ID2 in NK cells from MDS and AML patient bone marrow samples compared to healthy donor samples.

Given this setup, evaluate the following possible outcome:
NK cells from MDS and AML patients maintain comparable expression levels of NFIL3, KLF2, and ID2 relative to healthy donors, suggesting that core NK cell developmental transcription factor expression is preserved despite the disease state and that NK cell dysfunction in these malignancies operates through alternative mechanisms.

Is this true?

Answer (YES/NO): NO